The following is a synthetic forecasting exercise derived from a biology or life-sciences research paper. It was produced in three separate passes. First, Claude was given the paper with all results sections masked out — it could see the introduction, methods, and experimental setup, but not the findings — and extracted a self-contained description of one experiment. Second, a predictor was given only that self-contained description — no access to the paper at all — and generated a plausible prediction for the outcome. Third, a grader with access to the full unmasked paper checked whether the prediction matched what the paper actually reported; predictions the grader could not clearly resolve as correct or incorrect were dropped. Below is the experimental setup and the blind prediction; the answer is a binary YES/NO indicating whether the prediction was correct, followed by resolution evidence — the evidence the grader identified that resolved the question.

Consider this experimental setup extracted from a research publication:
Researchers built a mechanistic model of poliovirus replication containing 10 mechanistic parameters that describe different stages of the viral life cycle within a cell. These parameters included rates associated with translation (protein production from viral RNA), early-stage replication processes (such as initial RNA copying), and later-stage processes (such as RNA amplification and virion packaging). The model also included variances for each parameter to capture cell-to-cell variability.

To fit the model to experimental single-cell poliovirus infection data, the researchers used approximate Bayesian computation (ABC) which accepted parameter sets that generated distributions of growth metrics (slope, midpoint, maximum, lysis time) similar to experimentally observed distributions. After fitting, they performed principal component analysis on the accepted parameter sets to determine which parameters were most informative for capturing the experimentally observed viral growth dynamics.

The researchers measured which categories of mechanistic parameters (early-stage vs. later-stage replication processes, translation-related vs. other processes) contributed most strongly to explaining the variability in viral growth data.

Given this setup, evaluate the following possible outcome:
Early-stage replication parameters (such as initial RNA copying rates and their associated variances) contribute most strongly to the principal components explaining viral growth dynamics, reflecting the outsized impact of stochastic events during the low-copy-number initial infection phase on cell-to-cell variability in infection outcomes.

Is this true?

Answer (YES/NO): NO